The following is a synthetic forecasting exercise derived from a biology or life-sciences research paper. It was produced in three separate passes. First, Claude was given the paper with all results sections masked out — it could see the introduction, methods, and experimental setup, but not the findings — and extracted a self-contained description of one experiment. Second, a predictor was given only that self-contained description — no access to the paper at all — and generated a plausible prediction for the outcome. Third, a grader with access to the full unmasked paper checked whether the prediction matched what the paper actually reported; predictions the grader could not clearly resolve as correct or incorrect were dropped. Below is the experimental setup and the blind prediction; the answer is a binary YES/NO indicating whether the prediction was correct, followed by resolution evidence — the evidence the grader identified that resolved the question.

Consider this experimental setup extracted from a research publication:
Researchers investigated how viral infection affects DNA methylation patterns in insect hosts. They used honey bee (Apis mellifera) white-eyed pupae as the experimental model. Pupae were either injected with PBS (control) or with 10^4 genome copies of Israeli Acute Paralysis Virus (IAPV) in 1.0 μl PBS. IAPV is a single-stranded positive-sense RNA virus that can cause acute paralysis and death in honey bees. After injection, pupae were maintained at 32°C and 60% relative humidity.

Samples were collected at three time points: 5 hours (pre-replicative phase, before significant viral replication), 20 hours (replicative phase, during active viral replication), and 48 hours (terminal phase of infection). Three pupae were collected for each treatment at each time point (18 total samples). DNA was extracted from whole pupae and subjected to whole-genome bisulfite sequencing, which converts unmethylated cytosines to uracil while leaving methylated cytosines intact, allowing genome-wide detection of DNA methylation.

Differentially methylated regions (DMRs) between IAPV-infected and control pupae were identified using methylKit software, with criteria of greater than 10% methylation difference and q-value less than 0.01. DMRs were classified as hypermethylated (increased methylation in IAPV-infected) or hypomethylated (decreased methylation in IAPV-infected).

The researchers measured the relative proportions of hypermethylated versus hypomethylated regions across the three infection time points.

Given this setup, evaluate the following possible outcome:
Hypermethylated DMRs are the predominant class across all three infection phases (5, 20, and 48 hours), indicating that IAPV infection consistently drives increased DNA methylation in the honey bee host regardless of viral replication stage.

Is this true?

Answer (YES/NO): YES